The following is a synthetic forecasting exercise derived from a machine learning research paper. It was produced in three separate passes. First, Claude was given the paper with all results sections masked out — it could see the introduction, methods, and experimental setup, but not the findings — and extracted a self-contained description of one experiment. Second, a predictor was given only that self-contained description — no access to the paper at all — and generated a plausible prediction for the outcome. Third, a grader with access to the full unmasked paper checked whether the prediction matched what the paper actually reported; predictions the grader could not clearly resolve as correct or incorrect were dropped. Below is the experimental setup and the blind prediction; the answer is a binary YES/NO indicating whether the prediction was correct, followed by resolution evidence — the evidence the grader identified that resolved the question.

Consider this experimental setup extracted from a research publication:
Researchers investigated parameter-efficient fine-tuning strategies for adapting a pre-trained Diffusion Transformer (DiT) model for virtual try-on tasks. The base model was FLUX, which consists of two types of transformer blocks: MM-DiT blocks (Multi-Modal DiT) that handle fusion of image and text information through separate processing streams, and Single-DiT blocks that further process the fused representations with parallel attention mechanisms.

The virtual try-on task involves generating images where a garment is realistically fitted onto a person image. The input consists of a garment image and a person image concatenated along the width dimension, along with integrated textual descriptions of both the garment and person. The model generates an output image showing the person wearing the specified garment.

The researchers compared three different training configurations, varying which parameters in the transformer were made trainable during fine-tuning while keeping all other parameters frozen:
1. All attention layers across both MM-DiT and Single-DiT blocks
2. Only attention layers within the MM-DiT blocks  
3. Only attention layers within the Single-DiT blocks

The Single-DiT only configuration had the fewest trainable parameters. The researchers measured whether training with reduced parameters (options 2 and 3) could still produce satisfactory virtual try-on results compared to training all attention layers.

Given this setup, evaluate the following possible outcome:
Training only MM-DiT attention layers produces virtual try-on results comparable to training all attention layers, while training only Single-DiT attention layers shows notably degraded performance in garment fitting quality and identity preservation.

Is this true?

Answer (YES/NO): NO